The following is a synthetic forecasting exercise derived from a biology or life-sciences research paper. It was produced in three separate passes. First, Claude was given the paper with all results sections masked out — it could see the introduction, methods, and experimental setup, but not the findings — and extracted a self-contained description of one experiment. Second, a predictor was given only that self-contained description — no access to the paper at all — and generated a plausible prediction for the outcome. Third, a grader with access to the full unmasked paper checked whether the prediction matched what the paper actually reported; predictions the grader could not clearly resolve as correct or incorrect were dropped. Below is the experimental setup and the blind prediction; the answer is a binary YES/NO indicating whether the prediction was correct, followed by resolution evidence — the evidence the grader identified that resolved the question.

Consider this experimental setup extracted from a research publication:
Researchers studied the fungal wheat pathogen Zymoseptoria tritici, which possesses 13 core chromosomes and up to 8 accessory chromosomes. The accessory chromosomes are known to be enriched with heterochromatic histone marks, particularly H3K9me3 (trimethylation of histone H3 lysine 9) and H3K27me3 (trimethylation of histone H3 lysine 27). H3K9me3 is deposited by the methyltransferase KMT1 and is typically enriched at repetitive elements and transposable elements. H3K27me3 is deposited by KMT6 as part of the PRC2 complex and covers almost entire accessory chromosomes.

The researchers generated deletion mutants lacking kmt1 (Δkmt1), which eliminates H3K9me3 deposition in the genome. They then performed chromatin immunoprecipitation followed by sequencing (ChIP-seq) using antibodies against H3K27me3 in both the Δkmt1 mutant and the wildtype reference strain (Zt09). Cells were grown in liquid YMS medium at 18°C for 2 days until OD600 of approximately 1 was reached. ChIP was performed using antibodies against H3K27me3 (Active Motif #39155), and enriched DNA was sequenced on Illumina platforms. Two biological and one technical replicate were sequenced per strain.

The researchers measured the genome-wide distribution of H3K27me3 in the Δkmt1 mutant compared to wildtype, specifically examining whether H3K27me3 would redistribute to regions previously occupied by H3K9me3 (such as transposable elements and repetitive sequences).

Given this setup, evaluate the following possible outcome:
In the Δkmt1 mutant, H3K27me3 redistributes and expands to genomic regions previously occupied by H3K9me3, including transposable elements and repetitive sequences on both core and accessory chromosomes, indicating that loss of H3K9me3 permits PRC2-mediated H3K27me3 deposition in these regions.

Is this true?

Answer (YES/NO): YES